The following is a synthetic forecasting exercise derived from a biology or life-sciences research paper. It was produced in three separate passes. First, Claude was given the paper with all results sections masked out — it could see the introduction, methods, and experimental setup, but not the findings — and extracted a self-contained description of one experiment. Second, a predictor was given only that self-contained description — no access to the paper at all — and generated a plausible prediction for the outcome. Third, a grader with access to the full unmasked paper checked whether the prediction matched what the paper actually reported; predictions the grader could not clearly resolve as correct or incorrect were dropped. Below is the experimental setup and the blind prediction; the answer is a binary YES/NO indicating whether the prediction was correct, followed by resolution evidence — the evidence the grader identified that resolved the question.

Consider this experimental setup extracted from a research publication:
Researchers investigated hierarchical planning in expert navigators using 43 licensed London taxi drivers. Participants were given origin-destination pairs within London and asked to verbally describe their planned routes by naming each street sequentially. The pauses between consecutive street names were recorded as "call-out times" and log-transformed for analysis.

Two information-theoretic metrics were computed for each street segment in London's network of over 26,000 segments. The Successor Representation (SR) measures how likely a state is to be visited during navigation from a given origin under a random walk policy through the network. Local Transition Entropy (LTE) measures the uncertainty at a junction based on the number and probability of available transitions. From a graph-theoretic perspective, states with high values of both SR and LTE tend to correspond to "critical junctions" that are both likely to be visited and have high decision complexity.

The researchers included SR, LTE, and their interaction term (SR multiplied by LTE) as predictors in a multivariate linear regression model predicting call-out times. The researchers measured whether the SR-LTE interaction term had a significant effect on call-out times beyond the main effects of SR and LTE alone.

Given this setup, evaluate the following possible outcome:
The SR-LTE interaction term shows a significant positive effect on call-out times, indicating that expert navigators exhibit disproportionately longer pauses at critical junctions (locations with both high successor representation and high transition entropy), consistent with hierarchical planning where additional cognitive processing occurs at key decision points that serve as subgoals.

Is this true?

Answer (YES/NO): NO